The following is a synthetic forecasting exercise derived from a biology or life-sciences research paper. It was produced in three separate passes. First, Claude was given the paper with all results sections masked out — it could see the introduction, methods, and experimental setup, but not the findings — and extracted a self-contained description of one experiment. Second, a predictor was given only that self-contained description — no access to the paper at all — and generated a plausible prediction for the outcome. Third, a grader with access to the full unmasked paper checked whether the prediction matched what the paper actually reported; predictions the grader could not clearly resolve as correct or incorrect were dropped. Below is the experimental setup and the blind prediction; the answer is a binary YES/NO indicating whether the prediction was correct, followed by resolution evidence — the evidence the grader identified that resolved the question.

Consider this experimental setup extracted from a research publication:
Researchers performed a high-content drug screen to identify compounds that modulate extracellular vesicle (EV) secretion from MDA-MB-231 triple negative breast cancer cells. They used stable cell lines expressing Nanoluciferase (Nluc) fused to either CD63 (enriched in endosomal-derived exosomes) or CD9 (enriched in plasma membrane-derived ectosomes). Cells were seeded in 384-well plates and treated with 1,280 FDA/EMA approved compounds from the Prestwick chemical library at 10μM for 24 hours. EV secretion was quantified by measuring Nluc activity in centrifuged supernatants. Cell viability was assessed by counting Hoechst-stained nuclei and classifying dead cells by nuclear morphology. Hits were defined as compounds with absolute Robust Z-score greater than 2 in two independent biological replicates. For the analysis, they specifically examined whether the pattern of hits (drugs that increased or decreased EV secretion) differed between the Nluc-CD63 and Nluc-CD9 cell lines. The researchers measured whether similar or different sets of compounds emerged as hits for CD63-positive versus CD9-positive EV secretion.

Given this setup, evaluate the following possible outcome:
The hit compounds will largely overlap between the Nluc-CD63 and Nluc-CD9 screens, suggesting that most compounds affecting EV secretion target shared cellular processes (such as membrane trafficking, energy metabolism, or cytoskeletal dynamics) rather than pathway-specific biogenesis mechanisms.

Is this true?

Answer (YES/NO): NO